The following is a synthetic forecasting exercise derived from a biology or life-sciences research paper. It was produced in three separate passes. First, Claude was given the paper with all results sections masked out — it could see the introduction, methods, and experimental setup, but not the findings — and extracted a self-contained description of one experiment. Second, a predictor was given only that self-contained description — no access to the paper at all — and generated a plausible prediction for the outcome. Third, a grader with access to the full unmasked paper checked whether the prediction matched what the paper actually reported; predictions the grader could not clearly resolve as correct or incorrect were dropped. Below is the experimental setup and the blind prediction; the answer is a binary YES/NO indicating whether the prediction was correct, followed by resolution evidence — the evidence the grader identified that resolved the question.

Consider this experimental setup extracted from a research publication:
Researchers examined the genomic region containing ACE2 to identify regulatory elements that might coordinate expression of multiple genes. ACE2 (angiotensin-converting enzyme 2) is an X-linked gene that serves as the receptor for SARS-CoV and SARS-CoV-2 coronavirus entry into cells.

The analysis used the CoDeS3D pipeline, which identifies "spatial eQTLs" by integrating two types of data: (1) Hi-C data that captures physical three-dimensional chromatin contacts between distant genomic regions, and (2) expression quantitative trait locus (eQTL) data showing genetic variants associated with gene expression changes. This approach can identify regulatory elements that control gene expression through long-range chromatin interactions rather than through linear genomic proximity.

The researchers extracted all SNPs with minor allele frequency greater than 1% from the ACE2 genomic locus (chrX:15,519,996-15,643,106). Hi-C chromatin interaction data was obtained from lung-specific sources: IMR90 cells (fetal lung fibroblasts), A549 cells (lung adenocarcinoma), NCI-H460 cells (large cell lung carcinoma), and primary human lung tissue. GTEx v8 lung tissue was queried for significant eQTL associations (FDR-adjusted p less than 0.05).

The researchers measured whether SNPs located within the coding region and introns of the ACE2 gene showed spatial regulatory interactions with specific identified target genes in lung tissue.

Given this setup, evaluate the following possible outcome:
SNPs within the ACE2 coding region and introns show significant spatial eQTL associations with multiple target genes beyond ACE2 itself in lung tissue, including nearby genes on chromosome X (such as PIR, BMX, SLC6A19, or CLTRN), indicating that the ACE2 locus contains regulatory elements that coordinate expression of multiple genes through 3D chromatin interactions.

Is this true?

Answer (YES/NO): YES